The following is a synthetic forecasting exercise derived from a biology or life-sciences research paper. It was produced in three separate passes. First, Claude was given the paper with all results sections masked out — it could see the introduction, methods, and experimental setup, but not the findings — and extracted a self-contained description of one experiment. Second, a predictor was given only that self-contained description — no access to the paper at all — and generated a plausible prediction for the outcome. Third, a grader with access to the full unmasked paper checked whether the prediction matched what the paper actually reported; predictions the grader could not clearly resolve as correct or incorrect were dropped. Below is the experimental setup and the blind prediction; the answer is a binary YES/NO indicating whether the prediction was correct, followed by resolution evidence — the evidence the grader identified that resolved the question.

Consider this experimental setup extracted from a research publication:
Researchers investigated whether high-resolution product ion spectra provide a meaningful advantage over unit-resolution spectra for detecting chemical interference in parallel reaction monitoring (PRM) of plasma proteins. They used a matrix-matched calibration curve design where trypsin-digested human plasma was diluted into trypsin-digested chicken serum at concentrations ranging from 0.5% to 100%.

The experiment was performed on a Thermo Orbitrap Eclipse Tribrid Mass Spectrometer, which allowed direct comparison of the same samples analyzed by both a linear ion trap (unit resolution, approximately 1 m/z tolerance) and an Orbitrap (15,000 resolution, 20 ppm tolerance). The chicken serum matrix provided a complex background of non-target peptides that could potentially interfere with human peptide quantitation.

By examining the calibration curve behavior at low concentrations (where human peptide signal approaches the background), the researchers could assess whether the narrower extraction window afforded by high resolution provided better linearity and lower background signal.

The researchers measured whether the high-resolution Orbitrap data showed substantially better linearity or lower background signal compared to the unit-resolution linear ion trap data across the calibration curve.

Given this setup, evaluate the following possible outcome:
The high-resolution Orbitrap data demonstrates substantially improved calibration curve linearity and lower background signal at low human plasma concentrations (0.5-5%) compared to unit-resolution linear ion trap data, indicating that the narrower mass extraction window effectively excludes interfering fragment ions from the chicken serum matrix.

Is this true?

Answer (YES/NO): NO